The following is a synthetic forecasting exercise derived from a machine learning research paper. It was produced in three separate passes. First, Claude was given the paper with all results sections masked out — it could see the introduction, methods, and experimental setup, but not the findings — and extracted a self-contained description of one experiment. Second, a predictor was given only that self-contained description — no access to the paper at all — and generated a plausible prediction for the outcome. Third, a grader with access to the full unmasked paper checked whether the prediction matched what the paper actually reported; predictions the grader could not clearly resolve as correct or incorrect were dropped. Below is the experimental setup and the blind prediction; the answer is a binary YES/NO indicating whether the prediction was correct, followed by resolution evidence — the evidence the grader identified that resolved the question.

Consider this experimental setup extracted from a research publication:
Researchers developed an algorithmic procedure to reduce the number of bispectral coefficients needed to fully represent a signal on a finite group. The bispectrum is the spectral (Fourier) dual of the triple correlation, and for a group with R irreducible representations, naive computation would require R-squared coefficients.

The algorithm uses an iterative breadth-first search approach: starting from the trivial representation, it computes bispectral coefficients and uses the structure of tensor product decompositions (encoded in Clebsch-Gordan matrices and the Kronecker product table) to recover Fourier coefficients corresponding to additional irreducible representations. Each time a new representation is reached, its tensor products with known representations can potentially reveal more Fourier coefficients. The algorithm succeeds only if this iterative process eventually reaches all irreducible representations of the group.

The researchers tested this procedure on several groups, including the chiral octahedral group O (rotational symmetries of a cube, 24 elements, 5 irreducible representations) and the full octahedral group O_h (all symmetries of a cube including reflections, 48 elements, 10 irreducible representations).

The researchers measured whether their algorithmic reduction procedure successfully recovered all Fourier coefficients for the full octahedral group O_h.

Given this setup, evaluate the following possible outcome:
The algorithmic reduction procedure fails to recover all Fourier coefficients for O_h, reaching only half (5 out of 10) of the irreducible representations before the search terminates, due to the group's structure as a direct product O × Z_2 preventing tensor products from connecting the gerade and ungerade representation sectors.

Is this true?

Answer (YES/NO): NO